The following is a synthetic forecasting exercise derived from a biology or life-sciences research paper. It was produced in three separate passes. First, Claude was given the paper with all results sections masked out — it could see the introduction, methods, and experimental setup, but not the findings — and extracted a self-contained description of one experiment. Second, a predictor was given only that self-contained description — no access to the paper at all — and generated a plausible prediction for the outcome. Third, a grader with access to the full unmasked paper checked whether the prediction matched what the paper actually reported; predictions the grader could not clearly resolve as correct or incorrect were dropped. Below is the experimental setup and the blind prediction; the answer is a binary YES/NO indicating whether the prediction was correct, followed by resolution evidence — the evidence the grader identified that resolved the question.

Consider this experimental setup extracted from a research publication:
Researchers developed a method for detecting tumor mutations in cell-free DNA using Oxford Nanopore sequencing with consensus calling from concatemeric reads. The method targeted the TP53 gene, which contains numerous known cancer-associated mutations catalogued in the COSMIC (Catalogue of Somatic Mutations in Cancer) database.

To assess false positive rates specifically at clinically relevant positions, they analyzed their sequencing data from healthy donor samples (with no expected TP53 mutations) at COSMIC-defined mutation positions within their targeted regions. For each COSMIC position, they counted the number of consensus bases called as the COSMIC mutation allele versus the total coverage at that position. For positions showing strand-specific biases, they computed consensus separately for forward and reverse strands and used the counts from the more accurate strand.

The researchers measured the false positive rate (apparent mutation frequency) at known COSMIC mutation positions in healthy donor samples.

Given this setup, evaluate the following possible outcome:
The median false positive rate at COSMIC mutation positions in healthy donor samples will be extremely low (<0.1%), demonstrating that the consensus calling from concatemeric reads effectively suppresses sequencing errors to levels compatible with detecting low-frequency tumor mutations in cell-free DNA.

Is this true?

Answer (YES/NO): YES